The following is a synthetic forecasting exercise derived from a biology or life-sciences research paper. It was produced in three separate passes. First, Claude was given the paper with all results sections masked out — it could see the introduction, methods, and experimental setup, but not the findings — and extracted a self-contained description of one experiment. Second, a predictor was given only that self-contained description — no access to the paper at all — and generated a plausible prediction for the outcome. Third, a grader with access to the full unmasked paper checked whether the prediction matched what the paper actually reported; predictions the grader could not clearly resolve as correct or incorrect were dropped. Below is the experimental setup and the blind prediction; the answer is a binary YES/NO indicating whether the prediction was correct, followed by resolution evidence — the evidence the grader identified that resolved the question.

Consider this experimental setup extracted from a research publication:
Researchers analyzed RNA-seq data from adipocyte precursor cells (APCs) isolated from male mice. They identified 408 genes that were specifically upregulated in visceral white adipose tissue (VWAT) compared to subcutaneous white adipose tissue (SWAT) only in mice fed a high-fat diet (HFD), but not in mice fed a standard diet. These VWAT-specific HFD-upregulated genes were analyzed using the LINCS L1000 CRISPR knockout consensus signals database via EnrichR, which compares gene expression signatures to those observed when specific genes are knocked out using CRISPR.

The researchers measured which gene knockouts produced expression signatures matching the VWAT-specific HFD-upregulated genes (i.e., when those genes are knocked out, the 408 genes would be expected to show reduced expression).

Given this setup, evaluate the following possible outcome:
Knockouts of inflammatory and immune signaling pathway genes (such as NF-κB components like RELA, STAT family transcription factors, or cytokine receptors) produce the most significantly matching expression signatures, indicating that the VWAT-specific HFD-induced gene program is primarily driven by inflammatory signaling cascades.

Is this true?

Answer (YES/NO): NO